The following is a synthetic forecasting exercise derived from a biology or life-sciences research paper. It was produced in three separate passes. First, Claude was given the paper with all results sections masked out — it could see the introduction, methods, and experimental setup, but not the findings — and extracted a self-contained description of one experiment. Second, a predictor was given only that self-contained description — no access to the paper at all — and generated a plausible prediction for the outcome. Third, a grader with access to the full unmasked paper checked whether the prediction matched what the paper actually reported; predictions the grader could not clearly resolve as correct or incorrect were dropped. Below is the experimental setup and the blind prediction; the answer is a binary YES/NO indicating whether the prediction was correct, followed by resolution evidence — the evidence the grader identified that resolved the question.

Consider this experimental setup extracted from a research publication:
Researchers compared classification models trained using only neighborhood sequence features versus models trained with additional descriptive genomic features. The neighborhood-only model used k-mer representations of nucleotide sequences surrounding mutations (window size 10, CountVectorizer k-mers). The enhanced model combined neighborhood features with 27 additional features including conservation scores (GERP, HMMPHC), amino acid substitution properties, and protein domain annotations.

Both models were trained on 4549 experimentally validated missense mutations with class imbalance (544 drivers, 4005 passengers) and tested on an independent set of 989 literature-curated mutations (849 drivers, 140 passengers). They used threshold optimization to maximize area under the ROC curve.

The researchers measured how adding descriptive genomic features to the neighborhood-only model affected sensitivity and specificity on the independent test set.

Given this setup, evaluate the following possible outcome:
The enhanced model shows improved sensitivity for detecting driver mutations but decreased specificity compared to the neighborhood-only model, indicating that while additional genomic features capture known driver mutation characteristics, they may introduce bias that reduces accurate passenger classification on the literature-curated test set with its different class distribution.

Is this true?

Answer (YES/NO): YES